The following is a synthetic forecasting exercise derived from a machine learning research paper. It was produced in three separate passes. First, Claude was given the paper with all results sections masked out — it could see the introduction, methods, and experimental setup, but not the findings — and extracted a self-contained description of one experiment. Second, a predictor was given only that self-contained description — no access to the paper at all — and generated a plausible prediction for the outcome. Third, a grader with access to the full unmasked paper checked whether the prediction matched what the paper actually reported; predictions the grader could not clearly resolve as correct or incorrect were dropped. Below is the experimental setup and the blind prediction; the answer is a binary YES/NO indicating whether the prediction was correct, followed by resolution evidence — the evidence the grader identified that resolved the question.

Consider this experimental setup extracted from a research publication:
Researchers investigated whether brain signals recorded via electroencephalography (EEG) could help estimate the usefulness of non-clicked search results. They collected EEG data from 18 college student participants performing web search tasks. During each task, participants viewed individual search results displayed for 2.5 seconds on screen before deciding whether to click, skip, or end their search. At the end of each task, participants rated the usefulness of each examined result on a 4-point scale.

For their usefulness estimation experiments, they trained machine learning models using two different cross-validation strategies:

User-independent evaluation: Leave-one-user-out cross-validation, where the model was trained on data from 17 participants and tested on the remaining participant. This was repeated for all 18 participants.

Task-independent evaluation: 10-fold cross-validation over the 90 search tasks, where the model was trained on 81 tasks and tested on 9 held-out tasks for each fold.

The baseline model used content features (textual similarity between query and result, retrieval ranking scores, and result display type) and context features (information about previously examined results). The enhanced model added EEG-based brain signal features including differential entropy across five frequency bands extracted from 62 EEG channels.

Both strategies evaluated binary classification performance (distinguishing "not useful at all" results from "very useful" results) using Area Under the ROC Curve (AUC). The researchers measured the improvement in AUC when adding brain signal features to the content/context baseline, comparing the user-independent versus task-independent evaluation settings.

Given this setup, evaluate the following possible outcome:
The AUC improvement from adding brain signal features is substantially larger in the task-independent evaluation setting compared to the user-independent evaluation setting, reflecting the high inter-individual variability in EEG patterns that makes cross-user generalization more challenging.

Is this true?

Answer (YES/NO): YES